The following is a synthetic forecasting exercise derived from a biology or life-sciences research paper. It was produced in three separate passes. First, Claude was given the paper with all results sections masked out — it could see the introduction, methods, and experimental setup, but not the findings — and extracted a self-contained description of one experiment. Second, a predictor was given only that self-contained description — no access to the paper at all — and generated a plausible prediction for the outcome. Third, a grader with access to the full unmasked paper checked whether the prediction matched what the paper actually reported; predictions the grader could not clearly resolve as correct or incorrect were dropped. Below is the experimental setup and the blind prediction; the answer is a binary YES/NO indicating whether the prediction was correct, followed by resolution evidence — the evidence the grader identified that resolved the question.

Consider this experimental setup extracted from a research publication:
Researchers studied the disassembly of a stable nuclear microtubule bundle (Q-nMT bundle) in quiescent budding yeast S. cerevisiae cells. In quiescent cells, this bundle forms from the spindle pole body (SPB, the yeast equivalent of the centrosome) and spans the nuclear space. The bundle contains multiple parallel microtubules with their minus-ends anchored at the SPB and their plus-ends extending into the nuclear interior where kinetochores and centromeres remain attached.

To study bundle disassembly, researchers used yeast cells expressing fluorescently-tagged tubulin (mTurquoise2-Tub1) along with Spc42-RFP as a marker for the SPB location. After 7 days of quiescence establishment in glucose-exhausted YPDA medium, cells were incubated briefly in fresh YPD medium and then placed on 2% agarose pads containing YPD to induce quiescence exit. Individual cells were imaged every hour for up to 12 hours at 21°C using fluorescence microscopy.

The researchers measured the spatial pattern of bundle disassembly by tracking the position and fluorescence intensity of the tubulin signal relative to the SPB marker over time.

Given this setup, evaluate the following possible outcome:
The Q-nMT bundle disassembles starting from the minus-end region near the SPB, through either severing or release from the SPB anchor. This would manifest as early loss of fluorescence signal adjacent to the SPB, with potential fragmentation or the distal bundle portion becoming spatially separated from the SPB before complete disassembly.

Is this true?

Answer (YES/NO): NO